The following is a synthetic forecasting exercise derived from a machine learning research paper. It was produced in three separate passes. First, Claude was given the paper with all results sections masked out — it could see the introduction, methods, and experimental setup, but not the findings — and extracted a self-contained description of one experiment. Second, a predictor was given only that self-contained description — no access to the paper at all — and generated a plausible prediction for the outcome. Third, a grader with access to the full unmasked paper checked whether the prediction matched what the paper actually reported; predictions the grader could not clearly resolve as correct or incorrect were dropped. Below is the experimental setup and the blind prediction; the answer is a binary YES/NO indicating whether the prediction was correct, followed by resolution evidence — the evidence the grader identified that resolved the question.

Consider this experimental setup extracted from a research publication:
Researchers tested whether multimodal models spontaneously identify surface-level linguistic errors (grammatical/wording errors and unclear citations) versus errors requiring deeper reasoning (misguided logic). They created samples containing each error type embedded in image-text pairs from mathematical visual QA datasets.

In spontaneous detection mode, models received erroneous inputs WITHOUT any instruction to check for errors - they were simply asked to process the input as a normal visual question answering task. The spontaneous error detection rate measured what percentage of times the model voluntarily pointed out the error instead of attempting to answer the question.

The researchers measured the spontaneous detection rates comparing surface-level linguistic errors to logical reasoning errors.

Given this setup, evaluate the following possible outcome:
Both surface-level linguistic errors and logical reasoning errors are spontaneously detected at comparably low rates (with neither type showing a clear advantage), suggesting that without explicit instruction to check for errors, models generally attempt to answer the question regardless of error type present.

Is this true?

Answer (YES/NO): NO